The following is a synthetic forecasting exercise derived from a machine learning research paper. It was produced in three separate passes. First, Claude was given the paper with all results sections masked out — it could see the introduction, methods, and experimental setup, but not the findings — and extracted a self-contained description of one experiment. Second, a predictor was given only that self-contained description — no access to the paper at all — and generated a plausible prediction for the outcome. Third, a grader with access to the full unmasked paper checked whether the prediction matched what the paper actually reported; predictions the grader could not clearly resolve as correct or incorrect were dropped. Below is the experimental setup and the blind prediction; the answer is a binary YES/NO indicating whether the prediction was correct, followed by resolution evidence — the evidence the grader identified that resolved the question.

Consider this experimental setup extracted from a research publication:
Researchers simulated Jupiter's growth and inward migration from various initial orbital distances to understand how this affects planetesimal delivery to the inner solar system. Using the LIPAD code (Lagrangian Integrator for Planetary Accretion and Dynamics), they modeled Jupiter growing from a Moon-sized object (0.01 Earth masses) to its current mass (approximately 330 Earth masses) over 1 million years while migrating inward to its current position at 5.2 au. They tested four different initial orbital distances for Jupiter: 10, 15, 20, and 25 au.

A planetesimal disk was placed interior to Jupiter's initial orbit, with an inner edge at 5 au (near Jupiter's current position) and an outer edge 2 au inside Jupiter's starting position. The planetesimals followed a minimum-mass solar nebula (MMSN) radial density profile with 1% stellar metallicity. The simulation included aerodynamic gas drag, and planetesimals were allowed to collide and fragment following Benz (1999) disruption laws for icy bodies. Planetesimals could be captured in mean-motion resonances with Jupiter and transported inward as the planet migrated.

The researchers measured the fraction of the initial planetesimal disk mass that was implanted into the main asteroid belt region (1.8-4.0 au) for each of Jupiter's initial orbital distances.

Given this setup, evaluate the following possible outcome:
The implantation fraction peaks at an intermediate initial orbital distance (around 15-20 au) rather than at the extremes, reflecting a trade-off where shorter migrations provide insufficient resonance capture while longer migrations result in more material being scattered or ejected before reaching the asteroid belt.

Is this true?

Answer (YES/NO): NO